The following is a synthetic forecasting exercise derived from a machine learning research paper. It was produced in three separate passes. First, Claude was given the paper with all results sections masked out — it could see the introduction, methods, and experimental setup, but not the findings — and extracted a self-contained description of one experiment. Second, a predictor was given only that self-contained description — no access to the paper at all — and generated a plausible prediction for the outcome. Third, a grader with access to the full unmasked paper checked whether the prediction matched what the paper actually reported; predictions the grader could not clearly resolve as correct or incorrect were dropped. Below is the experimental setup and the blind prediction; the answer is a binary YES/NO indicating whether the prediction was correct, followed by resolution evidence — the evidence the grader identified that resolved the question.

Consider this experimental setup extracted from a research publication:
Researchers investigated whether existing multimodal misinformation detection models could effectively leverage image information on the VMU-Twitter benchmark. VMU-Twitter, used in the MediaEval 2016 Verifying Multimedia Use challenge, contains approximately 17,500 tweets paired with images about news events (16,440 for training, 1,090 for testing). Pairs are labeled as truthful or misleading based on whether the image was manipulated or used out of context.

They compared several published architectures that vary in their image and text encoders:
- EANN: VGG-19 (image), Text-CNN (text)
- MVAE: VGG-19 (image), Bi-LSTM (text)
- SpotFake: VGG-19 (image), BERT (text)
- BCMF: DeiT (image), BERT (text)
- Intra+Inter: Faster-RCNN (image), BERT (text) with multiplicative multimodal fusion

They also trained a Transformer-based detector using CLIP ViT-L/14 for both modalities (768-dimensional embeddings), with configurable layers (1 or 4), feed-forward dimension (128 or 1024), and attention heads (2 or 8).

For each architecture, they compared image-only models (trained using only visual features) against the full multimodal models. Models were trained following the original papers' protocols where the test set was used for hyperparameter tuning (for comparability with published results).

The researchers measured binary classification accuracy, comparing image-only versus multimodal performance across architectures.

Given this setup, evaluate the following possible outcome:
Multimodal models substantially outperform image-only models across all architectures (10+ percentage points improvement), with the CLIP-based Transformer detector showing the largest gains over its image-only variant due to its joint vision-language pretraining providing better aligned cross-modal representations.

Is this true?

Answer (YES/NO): NO